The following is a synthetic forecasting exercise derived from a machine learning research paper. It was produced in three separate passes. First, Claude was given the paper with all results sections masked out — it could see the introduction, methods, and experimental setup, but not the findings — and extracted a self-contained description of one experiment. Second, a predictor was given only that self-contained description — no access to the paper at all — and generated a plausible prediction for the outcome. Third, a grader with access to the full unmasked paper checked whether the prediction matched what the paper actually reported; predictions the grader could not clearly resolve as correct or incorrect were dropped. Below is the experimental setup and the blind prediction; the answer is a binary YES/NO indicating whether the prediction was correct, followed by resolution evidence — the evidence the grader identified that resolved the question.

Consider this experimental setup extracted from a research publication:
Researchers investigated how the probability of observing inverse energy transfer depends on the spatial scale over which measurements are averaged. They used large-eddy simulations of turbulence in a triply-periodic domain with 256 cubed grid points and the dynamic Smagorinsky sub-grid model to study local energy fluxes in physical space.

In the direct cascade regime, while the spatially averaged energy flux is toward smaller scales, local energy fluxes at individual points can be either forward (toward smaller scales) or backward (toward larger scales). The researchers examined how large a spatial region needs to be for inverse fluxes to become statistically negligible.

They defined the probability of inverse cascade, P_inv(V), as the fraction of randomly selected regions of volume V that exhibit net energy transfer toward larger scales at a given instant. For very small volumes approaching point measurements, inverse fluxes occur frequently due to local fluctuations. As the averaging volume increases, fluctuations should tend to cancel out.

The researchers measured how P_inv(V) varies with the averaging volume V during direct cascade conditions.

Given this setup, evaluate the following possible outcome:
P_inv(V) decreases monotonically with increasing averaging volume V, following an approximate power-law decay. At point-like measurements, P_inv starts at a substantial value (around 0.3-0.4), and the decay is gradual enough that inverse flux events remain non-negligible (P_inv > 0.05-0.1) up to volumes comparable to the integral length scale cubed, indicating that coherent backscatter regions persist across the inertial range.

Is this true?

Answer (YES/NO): NO